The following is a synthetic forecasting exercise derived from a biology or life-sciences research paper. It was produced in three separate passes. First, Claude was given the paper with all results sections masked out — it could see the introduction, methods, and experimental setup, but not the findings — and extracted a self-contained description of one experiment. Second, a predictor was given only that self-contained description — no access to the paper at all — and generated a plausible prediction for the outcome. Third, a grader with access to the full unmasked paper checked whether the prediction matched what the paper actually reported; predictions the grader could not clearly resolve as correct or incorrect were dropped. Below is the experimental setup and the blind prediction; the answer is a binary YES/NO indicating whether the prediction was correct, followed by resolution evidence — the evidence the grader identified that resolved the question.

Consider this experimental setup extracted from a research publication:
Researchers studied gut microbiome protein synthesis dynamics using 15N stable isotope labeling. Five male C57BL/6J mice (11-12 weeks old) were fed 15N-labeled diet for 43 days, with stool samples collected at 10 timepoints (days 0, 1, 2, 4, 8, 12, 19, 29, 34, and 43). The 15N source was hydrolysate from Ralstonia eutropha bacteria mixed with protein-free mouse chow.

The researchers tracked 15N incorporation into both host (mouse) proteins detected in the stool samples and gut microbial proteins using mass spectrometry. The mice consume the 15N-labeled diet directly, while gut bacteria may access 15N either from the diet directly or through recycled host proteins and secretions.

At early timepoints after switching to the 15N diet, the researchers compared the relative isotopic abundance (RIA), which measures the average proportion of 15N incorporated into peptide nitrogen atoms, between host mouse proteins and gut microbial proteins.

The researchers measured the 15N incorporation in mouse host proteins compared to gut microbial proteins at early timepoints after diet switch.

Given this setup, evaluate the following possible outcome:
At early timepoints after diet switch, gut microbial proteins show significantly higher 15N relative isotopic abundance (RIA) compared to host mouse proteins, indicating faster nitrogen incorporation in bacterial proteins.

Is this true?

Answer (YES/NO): YES